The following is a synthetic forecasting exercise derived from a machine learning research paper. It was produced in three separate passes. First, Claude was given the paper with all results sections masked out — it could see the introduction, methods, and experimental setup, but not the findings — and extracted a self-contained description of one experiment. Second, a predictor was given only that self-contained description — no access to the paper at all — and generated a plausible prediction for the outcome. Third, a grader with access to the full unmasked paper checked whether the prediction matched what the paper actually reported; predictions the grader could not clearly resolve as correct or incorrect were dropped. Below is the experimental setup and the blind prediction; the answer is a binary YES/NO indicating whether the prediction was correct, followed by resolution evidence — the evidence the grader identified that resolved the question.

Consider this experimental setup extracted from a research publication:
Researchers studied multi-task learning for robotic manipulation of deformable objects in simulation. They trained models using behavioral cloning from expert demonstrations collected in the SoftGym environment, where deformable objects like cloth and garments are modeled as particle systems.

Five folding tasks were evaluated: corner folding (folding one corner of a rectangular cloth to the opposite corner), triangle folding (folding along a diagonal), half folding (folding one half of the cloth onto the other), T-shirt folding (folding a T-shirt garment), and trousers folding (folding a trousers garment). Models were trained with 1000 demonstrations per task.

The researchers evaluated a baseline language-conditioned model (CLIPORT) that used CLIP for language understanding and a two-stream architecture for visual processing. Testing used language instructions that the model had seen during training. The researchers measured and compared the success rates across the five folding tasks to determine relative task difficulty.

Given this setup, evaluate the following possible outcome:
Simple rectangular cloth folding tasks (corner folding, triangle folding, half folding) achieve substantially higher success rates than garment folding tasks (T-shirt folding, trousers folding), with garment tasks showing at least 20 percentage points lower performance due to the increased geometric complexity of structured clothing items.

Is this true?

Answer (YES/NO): NO